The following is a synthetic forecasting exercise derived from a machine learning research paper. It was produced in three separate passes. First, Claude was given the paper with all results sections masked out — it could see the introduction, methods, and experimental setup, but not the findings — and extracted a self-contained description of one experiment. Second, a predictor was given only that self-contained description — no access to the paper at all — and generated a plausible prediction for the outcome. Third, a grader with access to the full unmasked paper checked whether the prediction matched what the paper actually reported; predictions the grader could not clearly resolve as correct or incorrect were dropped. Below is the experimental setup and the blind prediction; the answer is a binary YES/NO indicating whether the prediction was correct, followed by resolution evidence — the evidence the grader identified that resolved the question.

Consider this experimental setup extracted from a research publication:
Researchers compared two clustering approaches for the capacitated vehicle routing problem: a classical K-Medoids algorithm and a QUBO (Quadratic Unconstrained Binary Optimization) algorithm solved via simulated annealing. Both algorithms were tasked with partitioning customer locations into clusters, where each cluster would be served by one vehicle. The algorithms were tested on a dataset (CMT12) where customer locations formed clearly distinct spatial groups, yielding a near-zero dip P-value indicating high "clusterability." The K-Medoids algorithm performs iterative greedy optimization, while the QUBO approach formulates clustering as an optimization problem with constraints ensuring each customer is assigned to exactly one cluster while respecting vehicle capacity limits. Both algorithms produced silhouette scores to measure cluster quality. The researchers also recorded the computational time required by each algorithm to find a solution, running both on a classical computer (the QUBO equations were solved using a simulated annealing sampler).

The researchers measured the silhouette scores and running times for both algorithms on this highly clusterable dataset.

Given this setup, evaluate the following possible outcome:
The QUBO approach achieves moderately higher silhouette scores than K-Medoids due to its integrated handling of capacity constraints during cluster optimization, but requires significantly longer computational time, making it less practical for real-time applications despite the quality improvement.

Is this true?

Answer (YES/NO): NO